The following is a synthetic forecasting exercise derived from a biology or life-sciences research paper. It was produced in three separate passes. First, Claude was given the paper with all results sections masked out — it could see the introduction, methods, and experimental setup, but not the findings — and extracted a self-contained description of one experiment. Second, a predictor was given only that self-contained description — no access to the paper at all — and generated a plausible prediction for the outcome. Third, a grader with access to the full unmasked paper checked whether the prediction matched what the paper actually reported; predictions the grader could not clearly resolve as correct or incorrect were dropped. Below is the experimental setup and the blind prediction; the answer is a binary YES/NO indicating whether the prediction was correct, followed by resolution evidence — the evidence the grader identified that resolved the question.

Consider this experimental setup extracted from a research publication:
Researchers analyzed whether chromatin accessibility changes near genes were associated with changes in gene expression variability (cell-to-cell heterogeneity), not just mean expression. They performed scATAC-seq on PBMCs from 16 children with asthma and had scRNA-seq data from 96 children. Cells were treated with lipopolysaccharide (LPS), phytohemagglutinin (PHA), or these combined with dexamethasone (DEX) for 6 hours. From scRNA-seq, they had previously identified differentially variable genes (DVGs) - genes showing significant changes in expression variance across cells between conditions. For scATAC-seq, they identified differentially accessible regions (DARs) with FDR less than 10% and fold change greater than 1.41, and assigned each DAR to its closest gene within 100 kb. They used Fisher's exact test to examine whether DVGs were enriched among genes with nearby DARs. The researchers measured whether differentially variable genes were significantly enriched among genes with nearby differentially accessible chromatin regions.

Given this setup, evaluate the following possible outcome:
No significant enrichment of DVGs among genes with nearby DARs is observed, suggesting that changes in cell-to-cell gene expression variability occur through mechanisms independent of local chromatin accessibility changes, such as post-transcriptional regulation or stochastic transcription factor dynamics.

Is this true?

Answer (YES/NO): NO